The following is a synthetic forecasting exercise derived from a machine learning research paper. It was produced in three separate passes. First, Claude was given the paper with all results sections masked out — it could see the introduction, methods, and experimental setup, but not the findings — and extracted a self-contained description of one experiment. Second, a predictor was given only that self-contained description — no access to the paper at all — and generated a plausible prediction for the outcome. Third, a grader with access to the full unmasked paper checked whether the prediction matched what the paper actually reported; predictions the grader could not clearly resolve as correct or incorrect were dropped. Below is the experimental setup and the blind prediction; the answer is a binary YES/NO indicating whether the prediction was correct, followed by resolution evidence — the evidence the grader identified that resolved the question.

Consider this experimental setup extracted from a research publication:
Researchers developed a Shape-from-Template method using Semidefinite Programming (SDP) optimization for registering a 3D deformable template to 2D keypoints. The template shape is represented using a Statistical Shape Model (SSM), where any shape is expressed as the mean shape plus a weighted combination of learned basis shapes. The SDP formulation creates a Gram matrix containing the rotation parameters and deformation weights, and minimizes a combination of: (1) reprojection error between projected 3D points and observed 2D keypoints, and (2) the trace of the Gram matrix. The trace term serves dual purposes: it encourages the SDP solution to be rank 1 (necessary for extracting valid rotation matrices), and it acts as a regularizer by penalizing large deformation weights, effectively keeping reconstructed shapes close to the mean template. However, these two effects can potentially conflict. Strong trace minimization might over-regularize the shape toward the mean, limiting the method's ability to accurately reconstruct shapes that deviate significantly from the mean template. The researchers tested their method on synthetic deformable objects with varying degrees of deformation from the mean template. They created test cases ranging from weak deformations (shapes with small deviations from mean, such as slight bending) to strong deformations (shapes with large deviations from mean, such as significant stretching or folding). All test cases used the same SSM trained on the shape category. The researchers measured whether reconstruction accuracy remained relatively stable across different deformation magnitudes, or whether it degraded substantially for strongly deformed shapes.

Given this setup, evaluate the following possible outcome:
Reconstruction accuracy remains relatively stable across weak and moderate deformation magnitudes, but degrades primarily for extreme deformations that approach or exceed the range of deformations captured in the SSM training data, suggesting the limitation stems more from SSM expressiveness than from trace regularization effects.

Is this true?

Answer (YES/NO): YES